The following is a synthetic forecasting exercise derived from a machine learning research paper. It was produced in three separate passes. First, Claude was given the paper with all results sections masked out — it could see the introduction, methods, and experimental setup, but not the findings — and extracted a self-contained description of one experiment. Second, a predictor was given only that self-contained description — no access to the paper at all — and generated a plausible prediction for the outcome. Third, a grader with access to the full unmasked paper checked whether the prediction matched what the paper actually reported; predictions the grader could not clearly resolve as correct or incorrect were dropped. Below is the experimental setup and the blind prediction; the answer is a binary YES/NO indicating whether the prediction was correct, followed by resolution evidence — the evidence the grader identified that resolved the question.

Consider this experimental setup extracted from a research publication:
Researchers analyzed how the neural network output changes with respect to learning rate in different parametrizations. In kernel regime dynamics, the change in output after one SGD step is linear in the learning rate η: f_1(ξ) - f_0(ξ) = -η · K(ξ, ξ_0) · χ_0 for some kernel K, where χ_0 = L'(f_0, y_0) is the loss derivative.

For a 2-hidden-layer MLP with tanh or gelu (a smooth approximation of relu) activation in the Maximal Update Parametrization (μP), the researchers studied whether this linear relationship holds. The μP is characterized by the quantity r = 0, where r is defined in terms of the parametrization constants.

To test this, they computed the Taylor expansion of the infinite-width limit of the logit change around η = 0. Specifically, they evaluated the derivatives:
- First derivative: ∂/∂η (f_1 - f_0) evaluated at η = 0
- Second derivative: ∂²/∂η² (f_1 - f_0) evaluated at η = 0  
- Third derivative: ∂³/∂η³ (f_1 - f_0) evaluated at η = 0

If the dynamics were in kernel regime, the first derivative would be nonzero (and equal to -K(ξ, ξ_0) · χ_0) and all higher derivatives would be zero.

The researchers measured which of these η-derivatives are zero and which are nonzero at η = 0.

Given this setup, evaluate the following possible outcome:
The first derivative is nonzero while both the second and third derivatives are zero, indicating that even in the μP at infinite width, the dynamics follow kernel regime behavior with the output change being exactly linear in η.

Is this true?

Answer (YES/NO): NO